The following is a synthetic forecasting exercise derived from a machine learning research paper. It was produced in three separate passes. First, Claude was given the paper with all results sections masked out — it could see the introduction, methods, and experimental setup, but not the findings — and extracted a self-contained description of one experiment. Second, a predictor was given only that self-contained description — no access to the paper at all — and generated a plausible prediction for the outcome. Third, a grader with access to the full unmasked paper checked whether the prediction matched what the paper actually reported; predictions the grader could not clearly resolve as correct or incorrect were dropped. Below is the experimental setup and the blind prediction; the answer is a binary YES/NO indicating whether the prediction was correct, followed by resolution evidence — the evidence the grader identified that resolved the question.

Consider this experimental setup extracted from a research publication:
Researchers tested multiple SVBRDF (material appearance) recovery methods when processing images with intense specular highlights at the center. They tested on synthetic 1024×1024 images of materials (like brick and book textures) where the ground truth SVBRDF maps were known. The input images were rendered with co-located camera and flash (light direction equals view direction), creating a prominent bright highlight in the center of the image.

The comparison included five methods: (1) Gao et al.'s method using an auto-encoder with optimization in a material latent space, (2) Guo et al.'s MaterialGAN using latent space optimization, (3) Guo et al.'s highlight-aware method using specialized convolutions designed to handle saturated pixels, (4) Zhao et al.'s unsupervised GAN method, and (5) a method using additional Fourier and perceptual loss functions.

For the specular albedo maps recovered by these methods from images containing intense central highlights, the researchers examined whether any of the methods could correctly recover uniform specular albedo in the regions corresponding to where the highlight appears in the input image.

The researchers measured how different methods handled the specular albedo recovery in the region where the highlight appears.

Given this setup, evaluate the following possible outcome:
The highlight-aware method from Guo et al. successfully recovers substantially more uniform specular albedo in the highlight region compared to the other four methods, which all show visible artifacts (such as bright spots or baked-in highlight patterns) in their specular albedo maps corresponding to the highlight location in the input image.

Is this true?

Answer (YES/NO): NO